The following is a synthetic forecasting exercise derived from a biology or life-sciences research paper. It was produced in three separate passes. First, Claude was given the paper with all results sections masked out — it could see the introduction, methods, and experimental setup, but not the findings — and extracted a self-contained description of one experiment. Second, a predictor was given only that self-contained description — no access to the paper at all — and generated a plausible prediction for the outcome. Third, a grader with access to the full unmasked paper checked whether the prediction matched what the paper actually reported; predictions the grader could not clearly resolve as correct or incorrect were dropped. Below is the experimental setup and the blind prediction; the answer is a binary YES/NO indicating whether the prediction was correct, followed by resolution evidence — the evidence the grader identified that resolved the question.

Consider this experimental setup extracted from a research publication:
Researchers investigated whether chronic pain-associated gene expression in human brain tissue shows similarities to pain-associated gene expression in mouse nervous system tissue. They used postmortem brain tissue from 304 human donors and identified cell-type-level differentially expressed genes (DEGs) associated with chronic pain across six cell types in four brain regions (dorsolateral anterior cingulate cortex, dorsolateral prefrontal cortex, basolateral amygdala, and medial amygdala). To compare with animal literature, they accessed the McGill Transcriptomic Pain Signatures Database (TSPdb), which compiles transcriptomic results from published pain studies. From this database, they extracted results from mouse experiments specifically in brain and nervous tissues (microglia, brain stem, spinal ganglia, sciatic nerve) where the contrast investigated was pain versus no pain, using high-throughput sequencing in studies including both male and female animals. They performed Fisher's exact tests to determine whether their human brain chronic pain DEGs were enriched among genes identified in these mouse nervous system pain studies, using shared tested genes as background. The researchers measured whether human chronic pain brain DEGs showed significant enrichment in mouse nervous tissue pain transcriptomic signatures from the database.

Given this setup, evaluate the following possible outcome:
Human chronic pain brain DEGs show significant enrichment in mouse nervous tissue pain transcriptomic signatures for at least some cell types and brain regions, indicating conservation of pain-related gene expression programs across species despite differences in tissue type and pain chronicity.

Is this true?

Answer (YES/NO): YES